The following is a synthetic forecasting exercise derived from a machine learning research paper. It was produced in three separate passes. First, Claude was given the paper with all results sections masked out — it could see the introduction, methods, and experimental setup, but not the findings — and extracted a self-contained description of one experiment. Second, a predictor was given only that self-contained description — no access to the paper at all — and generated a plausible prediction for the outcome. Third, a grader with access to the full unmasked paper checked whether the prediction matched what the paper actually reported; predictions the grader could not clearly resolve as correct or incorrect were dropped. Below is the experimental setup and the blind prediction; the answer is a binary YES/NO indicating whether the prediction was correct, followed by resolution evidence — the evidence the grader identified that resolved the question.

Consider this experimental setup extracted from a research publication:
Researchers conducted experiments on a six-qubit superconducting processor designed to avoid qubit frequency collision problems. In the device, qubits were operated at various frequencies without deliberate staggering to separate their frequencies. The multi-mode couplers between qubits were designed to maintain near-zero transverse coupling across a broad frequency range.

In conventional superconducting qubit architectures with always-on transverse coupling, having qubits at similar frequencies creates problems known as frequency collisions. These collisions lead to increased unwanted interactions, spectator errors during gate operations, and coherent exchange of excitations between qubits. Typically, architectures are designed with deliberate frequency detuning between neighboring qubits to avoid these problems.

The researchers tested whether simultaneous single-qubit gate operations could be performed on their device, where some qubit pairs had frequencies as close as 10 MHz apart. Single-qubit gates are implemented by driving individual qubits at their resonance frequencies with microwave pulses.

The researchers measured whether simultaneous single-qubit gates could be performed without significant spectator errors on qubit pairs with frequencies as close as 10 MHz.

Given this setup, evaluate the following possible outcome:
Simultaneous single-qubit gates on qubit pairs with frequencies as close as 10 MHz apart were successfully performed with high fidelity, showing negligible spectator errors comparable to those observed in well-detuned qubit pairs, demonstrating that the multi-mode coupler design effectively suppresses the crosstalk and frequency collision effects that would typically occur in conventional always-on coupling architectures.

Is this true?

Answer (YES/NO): YES